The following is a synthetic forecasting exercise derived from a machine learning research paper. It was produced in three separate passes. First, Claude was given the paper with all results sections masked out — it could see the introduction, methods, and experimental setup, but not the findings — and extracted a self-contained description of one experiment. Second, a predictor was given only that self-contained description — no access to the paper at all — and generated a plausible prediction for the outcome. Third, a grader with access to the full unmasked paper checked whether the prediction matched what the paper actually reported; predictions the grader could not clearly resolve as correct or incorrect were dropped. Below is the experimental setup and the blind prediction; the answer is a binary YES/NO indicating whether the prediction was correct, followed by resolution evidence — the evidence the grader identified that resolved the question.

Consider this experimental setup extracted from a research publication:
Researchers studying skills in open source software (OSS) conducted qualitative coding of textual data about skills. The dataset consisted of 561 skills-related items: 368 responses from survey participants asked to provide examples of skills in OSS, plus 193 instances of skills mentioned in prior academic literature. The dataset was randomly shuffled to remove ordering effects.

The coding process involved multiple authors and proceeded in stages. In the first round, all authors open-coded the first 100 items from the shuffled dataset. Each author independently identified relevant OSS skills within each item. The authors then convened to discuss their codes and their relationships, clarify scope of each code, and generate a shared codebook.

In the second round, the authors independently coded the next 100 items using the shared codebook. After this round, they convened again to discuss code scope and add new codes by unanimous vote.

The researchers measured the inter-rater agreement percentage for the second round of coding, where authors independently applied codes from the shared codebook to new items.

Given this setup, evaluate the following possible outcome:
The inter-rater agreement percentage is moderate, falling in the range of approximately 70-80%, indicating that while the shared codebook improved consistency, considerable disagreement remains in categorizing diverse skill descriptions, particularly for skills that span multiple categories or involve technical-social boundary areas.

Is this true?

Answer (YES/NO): YES